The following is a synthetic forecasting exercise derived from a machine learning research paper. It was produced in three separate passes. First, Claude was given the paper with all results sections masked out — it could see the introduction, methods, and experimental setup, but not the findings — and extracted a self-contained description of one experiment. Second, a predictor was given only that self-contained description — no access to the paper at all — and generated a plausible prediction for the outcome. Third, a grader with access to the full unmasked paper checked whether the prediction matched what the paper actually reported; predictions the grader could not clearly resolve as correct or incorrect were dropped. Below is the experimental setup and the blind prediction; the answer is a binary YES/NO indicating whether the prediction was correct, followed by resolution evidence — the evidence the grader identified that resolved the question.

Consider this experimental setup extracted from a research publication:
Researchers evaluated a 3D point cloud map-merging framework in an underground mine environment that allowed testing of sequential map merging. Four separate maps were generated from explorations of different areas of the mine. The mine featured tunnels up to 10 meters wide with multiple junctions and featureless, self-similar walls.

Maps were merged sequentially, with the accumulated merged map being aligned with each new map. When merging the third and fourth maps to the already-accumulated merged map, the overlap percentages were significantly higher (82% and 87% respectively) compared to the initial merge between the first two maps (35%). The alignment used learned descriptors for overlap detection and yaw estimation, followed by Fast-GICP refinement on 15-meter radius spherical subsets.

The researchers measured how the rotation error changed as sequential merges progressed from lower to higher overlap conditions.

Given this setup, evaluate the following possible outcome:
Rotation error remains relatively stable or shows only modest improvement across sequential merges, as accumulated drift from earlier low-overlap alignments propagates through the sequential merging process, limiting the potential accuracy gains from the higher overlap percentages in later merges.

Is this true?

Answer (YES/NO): NO